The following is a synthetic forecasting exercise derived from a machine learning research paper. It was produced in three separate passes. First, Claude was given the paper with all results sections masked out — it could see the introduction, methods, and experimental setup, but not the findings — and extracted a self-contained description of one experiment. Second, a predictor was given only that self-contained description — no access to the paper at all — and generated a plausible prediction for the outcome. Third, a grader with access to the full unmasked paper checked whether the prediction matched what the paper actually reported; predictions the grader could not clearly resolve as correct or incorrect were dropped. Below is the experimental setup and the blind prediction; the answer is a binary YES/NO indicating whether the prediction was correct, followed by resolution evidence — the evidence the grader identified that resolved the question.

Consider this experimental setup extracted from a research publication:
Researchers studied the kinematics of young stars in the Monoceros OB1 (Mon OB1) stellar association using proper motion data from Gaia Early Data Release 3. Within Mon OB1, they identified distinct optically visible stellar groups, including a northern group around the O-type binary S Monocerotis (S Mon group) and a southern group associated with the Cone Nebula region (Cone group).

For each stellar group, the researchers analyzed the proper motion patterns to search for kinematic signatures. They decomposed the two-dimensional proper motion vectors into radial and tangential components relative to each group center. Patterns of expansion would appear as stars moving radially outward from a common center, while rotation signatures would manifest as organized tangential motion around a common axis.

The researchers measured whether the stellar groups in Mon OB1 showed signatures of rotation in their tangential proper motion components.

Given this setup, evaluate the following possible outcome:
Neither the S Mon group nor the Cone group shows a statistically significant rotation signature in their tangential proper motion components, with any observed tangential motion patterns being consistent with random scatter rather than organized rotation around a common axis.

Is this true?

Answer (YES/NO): NO